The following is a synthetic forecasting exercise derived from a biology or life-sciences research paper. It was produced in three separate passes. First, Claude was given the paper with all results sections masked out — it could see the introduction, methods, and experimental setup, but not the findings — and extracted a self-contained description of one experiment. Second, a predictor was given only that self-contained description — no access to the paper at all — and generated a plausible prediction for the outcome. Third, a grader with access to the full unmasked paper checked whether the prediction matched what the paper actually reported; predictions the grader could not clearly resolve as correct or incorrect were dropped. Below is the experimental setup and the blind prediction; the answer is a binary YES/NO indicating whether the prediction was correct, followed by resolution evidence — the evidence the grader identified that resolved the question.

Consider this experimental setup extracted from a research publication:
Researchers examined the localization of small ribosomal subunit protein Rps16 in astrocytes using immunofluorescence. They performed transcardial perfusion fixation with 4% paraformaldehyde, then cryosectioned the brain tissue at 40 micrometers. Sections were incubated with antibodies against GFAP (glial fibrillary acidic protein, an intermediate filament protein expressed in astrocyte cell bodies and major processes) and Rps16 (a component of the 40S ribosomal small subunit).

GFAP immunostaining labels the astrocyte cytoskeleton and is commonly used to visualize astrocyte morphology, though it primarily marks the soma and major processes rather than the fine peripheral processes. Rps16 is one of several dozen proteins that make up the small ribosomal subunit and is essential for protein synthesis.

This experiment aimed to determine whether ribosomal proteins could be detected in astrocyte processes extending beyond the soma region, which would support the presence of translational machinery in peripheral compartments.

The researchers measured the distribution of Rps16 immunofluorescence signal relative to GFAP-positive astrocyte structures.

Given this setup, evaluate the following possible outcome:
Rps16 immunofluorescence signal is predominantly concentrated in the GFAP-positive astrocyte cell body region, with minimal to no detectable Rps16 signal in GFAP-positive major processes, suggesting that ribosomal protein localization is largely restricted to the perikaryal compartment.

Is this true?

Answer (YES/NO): NO